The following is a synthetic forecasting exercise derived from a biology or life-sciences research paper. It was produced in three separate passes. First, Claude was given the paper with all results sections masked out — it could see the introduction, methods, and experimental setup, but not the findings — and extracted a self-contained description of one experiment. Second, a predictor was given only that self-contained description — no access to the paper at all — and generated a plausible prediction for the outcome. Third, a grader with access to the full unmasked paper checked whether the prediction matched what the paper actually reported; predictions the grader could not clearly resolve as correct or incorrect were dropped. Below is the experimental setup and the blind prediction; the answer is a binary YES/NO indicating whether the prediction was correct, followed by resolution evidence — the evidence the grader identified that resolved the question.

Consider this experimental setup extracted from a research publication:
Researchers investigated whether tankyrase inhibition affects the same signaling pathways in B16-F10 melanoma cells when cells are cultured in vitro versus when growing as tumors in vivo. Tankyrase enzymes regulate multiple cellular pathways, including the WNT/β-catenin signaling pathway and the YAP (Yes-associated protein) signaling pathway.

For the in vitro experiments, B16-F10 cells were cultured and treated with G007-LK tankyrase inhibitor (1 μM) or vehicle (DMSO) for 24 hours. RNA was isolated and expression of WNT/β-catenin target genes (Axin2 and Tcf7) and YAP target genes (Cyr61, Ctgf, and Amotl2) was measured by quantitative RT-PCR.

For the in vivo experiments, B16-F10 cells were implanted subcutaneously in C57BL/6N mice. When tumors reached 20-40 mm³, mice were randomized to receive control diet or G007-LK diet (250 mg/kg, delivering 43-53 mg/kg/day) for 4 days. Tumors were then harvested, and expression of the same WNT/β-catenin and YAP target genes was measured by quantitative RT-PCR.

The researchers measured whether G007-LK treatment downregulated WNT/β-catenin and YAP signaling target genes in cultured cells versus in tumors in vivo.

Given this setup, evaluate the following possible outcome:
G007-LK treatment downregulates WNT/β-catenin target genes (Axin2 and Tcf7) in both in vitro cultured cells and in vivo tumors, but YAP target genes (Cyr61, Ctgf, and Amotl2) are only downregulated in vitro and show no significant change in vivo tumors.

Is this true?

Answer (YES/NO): NO